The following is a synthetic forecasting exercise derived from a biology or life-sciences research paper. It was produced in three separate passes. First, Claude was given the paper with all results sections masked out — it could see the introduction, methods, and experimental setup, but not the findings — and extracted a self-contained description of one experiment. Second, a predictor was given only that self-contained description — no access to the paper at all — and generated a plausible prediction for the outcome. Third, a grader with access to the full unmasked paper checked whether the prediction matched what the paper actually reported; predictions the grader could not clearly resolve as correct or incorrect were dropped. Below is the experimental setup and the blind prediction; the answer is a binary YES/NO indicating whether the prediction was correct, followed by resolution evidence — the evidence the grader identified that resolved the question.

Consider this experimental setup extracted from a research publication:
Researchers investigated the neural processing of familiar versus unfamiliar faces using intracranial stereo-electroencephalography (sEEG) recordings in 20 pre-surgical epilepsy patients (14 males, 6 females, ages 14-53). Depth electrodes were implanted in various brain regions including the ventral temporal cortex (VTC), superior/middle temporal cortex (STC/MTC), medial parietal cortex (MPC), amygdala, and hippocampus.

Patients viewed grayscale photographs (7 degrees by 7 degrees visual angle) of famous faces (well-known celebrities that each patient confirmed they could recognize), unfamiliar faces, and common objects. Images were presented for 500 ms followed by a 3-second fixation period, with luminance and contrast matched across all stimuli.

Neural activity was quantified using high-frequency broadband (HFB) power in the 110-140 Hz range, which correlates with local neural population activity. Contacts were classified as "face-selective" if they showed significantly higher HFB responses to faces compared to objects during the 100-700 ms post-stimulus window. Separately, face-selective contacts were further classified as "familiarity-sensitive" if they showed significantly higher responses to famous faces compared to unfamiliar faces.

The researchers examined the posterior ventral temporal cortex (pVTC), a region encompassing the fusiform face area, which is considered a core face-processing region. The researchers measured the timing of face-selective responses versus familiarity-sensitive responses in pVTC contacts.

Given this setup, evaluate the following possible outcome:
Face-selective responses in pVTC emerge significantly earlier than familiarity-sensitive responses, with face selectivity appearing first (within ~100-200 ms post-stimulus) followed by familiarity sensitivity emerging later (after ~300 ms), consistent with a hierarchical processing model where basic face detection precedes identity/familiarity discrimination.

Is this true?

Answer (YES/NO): NO